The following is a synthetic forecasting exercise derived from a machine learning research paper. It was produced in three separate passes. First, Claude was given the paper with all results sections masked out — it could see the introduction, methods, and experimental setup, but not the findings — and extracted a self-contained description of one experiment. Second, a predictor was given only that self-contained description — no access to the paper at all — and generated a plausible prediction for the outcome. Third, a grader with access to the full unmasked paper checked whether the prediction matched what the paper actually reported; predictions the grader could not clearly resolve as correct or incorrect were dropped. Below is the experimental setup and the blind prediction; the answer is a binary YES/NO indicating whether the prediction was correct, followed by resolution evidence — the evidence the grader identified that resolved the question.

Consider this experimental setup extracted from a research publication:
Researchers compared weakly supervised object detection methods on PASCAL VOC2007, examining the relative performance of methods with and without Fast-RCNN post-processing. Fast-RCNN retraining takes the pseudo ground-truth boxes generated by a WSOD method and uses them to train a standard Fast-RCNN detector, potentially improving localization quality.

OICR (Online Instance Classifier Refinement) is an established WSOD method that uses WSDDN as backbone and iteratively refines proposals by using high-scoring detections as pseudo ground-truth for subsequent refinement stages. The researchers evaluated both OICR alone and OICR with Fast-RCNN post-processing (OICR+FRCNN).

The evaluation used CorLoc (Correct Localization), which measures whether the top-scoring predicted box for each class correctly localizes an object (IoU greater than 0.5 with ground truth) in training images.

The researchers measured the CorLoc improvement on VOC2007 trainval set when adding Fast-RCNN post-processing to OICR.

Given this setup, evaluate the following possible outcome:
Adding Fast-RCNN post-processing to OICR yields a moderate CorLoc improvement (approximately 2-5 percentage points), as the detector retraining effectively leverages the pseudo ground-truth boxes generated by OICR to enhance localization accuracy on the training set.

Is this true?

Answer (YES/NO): YES